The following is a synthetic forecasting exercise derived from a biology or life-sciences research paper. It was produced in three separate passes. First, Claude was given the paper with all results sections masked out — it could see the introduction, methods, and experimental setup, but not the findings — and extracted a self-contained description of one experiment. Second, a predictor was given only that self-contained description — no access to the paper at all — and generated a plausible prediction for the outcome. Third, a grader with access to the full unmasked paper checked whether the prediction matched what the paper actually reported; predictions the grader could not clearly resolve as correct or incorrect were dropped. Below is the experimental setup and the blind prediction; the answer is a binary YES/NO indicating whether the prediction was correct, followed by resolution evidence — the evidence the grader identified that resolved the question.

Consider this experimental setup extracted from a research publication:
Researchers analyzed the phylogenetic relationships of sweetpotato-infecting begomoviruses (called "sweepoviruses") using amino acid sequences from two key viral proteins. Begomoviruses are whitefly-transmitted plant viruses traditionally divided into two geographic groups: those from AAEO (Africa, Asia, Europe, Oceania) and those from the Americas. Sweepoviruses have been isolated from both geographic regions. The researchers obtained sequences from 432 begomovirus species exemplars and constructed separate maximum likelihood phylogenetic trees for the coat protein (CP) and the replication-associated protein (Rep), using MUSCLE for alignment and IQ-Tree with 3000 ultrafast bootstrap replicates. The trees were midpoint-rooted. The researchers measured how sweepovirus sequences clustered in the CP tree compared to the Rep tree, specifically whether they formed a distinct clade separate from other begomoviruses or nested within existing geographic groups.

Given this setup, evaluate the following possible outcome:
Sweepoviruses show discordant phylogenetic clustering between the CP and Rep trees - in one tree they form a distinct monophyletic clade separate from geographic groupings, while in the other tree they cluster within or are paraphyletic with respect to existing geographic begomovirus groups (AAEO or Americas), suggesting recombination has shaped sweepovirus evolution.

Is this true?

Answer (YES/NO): YES